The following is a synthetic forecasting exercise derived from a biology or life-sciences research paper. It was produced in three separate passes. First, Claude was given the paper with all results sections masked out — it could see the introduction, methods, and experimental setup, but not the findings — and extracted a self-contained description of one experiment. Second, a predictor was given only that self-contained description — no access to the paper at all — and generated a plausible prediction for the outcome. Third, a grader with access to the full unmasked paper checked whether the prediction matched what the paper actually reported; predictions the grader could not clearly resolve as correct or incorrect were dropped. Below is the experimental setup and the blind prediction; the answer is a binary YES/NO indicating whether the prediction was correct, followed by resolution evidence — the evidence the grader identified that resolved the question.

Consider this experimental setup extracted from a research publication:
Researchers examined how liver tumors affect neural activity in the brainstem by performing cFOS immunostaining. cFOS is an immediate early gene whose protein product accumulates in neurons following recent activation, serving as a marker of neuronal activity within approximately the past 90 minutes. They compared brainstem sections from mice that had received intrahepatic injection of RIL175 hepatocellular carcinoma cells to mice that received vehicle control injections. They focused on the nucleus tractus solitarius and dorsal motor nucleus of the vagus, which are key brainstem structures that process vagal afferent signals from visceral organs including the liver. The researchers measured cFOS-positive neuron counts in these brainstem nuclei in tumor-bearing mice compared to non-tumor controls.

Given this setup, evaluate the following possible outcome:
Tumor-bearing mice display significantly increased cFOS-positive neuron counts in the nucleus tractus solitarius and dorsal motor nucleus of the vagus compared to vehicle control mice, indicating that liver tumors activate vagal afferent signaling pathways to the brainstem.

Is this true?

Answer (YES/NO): NO